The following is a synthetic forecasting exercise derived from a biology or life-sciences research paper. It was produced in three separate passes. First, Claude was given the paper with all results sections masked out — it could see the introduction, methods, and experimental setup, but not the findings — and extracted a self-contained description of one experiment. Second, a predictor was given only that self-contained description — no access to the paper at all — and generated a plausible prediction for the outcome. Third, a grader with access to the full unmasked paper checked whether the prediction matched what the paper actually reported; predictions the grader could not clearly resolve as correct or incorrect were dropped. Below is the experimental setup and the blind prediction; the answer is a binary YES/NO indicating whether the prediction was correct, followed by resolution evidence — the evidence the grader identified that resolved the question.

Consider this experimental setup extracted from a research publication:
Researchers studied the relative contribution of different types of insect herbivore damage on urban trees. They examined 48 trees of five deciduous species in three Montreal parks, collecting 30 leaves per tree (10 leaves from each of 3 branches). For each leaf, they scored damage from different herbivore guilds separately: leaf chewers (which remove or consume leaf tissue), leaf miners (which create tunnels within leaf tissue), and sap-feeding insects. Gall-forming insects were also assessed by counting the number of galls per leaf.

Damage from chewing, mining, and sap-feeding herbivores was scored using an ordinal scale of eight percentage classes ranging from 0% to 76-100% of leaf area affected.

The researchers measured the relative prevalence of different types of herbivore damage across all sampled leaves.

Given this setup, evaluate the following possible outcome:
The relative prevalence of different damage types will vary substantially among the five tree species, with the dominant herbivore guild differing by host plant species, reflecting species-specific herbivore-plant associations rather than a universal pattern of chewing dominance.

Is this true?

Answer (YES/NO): NO